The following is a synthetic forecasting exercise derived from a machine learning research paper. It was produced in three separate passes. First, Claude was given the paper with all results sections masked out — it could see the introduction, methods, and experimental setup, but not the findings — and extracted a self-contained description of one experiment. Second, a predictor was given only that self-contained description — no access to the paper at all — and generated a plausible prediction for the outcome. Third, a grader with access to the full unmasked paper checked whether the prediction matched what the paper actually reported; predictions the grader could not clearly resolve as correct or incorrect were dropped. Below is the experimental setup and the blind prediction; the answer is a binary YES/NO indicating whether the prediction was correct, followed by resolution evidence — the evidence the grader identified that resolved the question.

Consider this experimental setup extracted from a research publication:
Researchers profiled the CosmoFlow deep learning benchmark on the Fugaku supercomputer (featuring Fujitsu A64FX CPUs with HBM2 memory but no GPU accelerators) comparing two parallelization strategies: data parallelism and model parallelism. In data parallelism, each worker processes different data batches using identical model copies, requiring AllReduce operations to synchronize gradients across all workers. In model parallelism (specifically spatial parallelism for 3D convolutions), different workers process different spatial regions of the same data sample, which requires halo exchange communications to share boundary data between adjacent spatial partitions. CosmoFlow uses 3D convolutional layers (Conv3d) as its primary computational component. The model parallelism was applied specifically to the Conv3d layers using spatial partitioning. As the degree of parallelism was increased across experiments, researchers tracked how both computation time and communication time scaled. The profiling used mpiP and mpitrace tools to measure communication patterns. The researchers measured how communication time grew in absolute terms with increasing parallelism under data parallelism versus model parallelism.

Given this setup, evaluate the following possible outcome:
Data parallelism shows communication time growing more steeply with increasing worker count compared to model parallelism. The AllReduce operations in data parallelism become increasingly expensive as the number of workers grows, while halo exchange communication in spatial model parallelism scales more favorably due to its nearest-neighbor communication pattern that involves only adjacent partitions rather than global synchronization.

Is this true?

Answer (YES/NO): NO